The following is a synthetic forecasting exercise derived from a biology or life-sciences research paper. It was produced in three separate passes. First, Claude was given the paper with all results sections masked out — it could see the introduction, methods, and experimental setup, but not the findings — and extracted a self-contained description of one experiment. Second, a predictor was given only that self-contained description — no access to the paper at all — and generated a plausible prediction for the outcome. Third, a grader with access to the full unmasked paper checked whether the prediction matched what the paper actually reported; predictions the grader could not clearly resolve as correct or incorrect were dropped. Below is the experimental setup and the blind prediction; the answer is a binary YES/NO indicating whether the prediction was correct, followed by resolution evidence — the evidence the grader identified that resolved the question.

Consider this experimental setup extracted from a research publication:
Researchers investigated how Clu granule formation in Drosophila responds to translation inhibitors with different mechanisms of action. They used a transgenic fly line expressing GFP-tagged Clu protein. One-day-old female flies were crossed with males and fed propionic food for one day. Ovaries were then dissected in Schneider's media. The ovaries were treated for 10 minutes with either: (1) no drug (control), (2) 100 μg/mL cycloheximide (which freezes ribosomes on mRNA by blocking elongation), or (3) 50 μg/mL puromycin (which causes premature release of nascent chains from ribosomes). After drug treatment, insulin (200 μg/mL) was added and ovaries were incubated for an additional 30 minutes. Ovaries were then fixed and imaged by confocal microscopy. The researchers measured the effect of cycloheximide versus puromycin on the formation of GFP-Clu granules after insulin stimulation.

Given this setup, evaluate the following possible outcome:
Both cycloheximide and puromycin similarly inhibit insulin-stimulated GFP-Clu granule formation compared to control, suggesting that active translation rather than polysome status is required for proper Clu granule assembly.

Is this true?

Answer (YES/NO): NO